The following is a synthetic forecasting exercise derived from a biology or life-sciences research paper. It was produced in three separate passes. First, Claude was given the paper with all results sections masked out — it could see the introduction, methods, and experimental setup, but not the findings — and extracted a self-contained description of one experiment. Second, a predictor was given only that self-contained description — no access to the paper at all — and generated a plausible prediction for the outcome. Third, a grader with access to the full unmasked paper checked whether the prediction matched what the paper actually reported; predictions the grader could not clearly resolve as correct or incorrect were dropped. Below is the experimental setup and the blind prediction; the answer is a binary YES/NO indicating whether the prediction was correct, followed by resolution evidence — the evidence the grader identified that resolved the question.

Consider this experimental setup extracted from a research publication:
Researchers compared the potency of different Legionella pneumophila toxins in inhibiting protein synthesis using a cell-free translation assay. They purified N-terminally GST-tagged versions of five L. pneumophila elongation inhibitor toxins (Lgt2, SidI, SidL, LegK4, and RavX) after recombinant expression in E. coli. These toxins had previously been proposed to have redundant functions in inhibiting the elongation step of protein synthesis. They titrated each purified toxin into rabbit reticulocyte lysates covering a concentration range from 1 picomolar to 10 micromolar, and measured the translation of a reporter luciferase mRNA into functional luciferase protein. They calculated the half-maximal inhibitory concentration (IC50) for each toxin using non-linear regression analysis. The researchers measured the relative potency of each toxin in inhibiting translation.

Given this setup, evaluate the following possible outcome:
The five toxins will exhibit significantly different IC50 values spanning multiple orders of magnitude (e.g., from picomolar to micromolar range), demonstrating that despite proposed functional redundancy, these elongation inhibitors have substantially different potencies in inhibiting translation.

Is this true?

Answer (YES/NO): YES